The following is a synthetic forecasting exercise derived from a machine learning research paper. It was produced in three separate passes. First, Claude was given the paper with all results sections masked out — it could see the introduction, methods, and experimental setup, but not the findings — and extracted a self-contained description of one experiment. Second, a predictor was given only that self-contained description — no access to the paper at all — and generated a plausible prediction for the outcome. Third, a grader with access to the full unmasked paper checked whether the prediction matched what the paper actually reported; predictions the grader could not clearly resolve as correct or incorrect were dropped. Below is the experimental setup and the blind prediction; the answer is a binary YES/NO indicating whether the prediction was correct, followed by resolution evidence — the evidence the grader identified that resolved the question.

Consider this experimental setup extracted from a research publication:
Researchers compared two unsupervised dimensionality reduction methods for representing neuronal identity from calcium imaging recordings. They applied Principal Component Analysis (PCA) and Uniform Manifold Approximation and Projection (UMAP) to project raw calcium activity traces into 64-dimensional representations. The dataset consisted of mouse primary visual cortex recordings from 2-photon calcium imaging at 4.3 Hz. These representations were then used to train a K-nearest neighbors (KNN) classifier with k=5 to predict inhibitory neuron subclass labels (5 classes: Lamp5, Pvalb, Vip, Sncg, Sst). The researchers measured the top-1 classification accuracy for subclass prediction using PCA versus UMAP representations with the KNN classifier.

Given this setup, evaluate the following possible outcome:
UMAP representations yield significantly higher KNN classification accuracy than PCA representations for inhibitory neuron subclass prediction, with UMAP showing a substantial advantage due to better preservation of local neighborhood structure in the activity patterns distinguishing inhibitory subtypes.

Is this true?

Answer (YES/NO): NO